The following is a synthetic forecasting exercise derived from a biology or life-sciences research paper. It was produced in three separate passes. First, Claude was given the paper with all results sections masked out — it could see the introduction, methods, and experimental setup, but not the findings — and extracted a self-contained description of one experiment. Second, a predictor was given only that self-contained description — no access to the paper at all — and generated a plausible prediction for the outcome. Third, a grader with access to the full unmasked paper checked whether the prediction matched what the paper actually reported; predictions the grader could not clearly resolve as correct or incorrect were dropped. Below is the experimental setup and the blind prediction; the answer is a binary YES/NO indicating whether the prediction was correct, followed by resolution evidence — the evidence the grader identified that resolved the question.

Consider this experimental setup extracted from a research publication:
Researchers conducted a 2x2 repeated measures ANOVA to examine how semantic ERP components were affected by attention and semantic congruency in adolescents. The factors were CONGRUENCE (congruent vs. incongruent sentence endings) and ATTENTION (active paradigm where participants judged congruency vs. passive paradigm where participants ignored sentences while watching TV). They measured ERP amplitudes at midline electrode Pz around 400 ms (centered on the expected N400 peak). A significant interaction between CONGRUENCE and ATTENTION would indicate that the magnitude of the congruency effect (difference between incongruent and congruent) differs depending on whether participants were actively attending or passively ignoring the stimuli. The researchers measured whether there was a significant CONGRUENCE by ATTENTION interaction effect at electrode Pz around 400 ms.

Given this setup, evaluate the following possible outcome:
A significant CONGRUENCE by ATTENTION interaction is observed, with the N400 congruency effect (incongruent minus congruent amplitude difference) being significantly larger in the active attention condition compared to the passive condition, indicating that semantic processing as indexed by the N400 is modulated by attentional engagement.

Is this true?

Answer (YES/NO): YES